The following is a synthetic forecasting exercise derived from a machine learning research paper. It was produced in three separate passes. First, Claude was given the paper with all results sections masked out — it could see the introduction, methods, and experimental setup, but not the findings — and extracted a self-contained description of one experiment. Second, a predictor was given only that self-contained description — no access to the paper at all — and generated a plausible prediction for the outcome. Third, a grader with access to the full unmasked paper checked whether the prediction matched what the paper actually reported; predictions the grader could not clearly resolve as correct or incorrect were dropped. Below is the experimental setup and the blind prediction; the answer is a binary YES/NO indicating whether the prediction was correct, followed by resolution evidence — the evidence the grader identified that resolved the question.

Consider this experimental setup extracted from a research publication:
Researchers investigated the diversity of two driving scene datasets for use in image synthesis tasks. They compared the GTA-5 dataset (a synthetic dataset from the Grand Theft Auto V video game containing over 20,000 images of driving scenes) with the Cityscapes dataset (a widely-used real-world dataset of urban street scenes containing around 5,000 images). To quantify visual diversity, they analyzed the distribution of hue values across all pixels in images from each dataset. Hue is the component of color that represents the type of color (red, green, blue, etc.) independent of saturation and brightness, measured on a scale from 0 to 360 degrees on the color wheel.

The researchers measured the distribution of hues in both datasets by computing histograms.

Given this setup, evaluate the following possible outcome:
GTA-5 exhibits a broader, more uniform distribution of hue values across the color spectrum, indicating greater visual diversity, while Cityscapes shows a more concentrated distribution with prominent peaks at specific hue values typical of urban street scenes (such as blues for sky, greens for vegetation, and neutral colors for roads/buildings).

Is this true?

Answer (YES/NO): NO